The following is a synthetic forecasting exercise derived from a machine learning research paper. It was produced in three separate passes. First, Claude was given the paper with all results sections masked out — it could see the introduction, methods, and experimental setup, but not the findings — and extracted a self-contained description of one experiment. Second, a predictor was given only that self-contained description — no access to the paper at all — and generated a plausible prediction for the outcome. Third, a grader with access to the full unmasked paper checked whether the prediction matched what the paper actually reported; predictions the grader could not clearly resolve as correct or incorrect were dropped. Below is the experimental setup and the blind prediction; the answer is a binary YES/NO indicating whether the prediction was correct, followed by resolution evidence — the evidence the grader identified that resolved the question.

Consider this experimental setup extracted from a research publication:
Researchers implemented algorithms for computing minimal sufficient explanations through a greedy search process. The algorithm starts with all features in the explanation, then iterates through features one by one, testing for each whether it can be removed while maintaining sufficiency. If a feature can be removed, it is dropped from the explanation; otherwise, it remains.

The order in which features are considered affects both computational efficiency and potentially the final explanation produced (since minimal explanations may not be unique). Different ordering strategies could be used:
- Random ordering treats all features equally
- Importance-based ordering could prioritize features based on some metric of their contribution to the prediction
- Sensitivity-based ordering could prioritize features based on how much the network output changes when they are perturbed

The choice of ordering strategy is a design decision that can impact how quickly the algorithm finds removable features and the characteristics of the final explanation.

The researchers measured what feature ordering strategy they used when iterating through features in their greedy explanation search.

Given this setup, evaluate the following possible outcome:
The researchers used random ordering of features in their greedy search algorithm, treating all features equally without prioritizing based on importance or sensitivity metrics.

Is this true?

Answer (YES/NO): NO